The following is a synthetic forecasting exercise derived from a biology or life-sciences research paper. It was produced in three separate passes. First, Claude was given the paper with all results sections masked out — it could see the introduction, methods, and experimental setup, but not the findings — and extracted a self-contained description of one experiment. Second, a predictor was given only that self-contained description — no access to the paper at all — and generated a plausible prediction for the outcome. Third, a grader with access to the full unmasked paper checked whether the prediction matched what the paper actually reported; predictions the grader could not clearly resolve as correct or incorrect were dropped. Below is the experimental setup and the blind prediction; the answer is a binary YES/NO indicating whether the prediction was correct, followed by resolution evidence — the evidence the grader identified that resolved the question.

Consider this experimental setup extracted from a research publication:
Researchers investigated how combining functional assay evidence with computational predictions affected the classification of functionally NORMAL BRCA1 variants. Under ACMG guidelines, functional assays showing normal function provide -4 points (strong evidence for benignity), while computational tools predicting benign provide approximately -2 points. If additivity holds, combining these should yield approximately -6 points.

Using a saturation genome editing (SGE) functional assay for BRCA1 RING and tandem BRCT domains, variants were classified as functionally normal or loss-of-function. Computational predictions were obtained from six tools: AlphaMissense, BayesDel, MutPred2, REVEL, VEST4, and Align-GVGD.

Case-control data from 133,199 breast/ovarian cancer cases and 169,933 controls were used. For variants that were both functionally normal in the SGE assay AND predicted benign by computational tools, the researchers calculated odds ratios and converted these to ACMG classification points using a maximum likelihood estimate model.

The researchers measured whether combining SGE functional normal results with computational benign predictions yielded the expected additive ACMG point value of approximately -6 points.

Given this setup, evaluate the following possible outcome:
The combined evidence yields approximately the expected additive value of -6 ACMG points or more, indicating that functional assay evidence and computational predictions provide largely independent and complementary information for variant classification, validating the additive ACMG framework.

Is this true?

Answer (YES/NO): YES